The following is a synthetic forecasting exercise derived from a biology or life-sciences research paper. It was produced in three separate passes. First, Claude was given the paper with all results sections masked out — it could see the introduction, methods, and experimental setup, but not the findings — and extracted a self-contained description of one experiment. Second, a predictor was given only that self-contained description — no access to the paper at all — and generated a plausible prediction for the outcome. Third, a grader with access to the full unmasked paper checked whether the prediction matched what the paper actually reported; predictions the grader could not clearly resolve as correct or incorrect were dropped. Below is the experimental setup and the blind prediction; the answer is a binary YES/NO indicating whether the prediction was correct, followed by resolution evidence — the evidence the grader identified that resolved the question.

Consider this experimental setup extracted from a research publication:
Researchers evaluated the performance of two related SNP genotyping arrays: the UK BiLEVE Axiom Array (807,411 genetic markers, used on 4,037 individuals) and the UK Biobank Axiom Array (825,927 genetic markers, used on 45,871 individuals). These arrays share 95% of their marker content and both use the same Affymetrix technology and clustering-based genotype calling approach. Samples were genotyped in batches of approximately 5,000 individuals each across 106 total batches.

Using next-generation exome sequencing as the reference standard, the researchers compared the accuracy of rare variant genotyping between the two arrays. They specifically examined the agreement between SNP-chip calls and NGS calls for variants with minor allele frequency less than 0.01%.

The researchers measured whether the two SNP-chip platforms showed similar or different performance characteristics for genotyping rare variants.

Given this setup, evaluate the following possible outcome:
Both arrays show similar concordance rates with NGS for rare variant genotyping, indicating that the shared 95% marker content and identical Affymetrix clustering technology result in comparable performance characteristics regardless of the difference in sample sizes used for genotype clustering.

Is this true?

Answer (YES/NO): NO